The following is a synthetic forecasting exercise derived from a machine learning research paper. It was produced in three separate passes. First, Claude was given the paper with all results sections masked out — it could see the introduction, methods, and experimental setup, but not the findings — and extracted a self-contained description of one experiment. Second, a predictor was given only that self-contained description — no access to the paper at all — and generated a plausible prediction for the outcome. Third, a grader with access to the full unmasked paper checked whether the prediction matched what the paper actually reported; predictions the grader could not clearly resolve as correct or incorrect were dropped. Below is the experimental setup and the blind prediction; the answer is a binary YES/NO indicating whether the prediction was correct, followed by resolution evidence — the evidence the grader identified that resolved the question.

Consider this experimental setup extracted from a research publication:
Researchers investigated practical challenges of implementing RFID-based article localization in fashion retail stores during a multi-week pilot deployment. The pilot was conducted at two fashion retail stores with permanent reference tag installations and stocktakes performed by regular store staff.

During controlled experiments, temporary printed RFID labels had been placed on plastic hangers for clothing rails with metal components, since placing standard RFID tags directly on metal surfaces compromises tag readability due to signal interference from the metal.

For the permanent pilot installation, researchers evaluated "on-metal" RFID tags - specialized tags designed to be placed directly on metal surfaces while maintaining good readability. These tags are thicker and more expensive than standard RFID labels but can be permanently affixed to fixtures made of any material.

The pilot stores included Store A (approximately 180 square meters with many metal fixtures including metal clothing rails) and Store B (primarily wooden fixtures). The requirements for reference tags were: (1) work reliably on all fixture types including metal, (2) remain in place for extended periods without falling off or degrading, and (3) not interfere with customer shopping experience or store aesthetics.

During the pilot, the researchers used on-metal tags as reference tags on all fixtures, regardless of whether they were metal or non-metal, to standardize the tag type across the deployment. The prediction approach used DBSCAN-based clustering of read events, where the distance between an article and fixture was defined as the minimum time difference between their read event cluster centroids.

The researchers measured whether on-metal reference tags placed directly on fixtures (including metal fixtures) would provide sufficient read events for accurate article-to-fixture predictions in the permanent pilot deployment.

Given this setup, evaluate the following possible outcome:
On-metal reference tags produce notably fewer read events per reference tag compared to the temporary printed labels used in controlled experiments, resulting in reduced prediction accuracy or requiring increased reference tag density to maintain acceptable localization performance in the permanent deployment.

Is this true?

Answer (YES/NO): NO